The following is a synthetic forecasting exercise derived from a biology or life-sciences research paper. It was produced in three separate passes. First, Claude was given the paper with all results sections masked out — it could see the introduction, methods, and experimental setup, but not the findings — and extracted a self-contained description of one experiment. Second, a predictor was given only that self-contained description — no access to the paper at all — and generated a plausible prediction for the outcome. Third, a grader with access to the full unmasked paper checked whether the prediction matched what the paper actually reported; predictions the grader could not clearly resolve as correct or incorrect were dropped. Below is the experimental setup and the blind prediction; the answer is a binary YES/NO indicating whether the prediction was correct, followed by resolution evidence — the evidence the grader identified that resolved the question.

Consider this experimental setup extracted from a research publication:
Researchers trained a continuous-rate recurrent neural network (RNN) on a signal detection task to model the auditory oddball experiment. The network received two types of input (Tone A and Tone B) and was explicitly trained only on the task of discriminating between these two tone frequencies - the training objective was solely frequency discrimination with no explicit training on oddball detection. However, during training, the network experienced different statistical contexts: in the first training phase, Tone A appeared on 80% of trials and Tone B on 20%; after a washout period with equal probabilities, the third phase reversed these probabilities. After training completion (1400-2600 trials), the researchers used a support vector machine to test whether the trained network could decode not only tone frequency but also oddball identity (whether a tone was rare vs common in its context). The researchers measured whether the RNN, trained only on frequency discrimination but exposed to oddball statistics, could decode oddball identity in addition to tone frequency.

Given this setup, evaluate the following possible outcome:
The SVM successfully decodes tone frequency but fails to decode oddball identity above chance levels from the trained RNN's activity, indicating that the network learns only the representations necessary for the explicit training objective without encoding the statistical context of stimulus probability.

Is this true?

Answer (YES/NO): NO